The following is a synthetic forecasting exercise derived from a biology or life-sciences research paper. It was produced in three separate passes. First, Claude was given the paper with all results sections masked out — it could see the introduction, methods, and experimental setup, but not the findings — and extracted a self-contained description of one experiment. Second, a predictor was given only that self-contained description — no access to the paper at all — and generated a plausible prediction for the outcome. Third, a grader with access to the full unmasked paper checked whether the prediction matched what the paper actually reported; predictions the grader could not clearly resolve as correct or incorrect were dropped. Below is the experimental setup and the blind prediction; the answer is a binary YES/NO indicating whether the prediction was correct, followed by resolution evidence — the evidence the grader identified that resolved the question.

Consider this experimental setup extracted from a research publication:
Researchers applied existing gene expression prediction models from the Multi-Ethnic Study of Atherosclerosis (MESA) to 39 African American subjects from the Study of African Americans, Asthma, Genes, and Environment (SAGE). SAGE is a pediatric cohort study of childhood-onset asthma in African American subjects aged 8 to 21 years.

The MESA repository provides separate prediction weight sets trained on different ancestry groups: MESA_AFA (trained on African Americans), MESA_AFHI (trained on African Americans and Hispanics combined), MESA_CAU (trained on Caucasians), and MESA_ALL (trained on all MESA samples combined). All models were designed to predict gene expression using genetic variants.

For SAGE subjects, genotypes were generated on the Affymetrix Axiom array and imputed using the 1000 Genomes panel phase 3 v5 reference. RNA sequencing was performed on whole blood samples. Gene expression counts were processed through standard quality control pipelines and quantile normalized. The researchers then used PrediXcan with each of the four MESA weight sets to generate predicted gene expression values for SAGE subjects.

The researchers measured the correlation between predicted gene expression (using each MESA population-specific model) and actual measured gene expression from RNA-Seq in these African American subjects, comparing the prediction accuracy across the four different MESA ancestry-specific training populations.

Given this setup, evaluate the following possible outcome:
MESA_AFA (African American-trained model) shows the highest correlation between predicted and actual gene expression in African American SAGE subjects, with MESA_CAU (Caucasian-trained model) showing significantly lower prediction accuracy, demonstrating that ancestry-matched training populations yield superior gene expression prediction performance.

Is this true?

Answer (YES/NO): NO